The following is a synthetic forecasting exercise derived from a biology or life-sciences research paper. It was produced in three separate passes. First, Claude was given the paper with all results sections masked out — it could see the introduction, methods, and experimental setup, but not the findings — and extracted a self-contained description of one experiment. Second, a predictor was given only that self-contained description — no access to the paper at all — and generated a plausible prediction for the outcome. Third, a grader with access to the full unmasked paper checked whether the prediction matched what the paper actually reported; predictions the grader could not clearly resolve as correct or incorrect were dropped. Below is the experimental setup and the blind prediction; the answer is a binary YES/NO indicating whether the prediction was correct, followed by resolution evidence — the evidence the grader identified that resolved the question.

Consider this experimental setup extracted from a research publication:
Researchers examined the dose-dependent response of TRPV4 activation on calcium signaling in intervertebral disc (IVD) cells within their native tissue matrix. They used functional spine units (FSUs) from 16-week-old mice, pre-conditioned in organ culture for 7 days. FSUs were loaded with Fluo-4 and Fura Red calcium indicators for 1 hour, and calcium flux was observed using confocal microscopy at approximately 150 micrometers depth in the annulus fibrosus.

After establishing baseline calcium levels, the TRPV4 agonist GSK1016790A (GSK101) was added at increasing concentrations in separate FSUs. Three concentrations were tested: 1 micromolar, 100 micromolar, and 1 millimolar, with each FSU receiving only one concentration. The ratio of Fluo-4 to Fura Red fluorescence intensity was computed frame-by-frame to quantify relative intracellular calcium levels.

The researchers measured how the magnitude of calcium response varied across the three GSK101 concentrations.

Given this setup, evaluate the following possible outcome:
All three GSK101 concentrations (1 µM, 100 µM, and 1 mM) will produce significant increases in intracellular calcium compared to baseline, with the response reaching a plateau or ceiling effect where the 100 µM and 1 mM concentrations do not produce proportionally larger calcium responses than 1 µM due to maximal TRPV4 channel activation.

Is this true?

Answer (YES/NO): NO